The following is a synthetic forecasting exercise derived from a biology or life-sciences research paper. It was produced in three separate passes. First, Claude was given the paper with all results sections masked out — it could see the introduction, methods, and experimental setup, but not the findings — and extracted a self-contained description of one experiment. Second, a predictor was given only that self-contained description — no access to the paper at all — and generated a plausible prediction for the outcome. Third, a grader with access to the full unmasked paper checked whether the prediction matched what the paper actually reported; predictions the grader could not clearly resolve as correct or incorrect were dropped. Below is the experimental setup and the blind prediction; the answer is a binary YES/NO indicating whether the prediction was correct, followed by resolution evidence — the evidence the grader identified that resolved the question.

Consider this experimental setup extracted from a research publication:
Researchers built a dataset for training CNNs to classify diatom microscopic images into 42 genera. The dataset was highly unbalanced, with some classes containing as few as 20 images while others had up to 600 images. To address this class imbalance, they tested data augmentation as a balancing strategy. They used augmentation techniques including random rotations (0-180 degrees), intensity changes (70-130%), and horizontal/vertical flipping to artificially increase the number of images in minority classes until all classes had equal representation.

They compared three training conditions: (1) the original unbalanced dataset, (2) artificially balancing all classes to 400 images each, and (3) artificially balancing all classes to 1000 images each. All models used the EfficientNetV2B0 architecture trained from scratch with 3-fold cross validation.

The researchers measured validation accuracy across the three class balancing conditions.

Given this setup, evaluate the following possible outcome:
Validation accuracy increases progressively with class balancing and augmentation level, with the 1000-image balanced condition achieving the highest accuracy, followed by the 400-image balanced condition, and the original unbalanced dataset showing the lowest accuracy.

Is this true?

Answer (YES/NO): NO